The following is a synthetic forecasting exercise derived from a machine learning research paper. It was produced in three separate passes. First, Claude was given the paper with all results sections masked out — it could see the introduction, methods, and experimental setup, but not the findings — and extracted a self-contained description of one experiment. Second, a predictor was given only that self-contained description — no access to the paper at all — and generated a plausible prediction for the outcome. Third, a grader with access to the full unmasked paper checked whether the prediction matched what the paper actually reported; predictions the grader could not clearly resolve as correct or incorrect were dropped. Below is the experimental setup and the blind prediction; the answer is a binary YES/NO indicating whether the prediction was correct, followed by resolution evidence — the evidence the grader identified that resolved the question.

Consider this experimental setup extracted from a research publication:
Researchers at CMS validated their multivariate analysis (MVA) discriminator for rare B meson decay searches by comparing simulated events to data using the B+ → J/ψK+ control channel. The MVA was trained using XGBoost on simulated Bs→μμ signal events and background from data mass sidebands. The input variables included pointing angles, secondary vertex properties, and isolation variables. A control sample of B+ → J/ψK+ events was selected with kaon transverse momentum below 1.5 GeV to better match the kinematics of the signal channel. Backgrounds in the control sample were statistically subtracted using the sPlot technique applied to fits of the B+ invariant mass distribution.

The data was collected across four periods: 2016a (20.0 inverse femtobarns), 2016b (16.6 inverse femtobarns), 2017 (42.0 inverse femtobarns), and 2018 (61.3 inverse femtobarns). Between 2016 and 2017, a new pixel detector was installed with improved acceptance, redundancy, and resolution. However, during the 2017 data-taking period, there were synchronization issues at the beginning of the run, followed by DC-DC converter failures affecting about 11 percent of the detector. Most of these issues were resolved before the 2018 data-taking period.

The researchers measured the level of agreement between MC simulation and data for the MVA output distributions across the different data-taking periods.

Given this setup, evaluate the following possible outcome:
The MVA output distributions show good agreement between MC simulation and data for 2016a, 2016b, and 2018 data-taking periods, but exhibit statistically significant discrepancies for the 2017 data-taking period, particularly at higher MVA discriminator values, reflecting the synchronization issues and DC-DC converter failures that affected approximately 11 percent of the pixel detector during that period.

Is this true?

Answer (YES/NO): NO